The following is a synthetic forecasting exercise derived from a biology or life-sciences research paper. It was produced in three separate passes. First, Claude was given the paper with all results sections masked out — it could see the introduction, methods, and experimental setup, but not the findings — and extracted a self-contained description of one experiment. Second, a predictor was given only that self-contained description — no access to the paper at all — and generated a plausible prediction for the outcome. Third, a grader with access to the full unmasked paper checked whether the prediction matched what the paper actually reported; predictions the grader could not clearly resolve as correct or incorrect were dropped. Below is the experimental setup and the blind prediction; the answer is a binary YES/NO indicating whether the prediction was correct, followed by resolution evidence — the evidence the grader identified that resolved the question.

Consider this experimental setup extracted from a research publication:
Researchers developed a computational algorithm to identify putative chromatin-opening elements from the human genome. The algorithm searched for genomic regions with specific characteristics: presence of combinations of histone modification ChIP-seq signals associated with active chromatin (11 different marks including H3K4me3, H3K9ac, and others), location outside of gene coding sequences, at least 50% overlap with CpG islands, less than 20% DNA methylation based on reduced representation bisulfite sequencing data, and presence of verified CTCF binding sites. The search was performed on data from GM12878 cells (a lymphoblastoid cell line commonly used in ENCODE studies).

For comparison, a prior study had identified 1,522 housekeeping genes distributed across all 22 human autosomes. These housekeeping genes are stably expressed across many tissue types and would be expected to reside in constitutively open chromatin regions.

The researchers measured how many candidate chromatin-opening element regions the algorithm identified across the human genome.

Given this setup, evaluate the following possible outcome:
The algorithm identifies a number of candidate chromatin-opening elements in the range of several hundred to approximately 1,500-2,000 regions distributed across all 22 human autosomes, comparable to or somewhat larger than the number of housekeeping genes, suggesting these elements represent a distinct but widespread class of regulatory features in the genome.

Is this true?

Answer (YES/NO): NO